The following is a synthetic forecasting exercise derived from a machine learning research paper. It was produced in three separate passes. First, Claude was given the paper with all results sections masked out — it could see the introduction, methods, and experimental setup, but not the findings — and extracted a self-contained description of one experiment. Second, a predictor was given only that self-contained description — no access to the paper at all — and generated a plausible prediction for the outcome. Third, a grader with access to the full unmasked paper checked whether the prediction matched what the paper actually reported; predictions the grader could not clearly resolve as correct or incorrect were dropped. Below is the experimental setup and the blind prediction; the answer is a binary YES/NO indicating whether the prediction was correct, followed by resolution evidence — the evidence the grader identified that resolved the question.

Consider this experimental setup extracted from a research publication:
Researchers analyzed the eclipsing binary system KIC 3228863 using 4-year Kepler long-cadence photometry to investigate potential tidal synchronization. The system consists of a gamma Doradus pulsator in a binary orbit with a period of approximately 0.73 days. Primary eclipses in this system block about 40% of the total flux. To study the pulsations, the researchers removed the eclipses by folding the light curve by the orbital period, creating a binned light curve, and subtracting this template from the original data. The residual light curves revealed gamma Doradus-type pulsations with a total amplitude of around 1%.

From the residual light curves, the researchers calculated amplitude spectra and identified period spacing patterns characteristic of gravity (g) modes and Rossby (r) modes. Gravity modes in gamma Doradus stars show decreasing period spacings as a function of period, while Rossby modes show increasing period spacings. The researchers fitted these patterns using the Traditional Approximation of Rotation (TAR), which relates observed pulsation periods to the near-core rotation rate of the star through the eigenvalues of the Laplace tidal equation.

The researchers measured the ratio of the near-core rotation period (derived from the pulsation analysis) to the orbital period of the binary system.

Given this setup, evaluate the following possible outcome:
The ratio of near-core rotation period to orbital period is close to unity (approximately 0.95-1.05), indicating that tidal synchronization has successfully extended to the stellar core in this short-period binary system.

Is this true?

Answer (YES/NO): YES